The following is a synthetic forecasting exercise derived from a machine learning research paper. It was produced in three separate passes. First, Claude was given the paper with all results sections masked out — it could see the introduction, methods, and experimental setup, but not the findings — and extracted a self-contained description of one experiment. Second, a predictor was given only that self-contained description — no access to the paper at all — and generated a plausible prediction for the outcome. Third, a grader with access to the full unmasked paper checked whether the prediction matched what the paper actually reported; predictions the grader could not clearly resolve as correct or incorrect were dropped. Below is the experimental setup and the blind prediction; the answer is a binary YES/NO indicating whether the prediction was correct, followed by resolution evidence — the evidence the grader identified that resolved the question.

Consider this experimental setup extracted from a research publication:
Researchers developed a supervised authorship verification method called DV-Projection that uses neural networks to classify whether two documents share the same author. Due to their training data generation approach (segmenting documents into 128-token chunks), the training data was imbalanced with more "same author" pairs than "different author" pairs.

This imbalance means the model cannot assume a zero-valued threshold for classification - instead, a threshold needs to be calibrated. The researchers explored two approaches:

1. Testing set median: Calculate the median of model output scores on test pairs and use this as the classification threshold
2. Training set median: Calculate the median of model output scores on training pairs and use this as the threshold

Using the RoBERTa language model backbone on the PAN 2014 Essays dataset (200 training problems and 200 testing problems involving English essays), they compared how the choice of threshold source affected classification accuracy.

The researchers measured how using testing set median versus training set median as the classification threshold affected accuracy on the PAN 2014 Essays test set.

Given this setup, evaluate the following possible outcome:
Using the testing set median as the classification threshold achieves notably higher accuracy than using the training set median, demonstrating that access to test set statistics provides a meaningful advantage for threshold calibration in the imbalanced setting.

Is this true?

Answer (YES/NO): YES